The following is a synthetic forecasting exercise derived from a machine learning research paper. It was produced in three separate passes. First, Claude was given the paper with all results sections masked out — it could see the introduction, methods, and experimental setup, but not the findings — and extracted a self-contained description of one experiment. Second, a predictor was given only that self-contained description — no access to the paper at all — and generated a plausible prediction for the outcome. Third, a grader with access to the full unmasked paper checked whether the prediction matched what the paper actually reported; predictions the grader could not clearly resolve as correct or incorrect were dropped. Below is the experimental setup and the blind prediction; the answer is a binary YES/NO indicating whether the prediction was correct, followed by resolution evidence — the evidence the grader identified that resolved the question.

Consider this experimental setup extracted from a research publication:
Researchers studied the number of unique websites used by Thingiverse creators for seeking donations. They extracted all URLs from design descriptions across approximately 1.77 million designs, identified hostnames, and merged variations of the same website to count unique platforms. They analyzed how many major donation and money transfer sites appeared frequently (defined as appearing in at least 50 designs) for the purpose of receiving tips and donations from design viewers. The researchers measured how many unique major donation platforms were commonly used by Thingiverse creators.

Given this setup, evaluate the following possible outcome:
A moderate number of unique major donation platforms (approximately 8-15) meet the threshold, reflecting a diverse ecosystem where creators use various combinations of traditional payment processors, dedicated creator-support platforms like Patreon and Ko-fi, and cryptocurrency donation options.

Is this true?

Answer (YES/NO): NO